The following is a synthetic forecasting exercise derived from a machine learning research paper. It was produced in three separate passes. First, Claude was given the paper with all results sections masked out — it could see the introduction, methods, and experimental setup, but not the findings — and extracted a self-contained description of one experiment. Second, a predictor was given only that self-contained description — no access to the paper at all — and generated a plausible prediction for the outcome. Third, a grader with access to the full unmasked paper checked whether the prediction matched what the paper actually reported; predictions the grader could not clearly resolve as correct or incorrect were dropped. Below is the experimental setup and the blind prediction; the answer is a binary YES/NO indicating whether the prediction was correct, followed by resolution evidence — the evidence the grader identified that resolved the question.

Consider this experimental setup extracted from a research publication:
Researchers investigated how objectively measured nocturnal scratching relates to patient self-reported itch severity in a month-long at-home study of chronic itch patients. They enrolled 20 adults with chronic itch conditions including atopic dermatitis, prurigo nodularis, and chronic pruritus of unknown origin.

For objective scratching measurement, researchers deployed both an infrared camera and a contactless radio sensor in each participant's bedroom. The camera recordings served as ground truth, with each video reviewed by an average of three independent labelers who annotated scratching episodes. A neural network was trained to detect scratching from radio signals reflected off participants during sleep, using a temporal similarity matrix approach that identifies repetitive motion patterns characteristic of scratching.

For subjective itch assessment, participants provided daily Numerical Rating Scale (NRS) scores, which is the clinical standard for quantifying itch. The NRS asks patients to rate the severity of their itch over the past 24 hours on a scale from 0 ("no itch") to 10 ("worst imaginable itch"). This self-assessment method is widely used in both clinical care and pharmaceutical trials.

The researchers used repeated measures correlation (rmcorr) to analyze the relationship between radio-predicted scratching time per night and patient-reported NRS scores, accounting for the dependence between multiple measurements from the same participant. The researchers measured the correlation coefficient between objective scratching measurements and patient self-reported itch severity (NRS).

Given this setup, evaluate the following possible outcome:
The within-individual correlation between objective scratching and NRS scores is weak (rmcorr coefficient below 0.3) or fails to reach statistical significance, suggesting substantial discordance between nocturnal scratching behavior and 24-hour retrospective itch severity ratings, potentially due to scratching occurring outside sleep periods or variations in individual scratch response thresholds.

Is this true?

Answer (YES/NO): YES